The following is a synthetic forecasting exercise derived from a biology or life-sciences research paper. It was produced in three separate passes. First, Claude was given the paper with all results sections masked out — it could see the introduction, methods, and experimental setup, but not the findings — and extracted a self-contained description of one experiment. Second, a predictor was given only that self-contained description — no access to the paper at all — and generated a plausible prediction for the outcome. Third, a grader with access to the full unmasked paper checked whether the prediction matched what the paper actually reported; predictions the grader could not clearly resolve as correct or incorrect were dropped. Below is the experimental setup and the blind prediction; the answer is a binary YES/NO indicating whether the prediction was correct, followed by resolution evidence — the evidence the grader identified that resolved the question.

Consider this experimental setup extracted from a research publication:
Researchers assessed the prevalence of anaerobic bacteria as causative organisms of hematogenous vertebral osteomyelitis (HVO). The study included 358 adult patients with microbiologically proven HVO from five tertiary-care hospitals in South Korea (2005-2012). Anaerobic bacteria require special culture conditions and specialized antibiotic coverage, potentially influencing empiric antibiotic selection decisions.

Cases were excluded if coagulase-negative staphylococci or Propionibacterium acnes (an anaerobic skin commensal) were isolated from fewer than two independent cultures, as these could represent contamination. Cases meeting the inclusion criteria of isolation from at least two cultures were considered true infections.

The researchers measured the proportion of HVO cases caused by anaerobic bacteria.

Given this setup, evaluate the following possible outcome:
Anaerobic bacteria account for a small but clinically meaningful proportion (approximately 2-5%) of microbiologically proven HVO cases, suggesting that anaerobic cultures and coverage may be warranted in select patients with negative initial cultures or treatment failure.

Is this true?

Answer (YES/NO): NO